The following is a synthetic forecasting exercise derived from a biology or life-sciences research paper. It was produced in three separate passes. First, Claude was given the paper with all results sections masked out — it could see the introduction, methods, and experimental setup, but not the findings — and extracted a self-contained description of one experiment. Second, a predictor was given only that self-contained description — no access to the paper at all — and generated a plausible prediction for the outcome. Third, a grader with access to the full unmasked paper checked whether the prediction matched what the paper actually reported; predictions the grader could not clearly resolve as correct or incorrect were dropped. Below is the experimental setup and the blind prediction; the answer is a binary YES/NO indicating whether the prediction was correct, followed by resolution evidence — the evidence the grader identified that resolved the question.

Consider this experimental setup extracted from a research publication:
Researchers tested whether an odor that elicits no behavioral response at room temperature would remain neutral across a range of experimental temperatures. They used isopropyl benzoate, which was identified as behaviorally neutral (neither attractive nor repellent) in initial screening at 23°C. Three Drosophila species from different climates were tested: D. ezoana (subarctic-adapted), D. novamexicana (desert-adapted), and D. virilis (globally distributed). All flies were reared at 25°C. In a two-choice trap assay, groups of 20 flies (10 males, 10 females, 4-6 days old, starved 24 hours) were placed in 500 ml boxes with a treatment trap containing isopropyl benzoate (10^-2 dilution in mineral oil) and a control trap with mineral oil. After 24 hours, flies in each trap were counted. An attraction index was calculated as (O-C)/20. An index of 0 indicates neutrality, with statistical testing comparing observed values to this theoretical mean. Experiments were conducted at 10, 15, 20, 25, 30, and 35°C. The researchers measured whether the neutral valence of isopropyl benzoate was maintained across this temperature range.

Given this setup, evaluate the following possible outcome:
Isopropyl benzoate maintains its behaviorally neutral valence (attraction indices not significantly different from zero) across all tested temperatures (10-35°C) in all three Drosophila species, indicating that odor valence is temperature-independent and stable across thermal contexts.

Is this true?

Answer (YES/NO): NO